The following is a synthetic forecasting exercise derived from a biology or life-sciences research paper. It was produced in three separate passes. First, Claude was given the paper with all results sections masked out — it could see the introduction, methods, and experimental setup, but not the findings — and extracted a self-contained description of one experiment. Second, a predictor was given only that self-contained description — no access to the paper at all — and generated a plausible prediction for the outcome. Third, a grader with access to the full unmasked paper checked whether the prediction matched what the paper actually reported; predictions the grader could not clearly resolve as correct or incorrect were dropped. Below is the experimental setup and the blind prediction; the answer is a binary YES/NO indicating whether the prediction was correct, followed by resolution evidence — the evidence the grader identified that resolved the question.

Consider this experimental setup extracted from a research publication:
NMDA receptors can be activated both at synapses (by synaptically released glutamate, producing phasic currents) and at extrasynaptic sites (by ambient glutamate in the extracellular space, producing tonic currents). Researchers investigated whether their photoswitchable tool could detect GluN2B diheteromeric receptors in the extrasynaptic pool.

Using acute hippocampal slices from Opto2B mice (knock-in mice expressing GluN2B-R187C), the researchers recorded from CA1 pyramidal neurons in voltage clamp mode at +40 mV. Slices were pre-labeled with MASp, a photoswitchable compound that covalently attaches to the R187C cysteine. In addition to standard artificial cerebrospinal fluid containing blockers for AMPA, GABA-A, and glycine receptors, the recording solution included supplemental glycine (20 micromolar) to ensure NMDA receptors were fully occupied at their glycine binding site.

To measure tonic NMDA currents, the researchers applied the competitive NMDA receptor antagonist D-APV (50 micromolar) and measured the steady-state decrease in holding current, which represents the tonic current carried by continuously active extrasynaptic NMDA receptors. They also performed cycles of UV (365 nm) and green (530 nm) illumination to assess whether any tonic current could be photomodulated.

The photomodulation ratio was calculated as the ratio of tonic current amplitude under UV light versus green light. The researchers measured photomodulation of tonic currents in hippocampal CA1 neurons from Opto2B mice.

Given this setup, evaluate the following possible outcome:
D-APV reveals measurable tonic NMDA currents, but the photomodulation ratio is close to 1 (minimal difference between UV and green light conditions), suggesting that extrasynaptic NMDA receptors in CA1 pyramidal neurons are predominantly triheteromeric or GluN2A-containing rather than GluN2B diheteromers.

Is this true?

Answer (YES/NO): NO